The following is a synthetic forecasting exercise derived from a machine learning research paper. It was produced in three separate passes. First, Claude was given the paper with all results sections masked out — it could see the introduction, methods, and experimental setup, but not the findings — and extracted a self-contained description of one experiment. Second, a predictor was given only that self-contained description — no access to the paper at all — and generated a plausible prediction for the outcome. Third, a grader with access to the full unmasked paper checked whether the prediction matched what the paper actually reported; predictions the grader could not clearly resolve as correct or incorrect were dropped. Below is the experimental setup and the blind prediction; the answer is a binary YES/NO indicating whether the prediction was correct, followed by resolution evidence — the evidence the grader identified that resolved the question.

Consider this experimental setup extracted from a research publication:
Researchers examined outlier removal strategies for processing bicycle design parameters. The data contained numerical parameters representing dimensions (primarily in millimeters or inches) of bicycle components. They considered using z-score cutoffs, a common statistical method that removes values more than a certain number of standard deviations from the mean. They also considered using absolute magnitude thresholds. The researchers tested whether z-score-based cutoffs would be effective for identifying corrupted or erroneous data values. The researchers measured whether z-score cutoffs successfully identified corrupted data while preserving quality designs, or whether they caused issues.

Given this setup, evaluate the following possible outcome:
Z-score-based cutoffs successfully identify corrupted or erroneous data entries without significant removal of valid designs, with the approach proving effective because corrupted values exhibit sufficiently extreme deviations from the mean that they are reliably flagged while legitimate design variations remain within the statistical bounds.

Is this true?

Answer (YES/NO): NO